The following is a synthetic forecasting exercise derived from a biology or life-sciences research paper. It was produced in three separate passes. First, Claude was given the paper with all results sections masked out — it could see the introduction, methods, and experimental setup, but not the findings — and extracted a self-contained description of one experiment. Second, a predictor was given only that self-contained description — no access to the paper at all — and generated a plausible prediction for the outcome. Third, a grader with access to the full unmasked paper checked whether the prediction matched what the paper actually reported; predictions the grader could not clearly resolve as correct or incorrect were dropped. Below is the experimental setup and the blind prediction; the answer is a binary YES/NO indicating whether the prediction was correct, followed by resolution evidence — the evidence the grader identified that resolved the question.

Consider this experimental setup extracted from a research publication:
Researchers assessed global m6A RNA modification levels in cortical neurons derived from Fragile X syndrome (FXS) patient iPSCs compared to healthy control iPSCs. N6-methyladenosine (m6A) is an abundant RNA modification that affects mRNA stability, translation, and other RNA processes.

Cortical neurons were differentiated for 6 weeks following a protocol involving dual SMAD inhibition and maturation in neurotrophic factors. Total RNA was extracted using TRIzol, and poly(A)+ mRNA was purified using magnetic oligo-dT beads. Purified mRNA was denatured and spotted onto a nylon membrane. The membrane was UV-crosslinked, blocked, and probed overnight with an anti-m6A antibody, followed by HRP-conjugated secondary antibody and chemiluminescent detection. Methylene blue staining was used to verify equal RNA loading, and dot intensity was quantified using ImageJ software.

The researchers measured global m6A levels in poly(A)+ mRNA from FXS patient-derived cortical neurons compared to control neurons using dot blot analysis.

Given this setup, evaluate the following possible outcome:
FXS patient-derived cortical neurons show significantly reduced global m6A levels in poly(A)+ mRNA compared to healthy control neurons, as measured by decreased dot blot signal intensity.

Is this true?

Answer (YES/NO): NO